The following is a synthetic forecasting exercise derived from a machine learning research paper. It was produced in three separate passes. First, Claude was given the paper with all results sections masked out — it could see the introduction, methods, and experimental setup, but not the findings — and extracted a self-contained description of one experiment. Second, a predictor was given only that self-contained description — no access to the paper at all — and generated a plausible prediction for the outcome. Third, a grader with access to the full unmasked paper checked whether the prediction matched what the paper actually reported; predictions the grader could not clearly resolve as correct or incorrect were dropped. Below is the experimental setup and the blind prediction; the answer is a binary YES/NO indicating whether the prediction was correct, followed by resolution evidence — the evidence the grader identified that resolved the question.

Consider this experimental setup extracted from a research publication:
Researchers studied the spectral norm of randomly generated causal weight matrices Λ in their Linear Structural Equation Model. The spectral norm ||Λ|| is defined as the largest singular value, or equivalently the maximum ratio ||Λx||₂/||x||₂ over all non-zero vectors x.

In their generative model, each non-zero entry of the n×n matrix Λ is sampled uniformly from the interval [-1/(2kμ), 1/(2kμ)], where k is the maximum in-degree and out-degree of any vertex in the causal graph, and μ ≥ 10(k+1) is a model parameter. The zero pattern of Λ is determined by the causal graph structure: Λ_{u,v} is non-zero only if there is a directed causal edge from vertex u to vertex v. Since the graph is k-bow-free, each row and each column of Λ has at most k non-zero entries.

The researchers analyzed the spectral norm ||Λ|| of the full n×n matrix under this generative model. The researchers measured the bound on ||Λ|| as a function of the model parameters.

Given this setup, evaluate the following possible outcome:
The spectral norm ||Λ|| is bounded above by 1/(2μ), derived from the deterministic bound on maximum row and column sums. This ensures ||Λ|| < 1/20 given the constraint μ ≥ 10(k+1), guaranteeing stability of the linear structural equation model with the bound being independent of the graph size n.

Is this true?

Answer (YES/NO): NO